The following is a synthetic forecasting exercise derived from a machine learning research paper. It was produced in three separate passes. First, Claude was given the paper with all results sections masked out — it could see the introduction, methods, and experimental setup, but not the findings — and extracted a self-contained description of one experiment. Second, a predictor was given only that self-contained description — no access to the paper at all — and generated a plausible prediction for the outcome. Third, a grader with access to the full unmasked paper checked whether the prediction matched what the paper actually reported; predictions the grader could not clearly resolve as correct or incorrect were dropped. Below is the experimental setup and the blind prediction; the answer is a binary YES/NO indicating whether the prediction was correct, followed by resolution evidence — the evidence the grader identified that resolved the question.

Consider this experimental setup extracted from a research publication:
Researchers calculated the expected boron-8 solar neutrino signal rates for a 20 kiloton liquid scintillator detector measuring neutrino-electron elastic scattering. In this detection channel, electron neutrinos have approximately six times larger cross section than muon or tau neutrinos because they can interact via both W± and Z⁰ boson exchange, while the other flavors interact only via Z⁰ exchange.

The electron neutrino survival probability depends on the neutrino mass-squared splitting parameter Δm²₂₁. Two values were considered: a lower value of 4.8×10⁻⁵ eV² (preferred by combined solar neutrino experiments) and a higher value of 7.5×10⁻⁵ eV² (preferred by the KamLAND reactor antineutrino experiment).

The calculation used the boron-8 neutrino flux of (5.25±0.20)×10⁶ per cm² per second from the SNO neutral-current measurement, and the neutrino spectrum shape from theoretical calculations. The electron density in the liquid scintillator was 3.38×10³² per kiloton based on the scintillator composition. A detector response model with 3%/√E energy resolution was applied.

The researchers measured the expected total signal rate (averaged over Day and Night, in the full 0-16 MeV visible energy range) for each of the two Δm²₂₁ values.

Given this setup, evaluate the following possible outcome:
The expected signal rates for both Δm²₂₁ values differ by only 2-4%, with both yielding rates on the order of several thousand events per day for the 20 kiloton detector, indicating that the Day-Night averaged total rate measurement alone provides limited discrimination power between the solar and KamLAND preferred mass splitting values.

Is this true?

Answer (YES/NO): NO